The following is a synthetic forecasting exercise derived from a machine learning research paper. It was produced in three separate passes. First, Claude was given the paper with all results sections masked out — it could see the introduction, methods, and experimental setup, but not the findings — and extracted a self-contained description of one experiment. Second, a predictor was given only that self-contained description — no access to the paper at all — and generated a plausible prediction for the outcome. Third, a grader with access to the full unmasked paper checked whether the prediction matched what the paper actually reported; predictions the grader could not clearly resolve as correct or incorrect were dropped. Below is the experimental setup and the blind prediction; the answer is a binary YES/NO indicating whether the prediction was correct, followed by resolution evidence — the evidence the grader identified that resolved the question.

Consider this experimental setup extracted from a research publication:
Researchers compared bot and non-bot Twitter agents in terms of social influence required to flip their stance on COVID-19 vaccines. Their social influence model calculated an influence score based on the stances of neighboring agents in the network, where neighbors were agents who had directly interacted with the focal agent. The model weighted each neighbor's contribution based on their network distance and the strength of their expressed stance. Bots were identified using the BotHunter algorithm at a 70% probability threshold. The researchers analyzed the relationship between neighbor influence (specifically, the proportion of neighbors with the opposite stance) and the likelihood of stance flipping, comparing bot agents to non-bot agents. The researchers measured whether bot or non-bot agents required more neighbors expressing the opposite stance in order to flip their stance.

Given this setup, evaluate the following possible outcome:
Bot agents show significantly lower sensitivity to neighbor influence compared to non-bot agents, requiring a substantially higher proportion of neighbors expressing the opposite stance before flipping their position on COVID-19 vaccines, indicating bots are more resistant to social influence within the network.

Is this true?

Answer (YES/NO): NO